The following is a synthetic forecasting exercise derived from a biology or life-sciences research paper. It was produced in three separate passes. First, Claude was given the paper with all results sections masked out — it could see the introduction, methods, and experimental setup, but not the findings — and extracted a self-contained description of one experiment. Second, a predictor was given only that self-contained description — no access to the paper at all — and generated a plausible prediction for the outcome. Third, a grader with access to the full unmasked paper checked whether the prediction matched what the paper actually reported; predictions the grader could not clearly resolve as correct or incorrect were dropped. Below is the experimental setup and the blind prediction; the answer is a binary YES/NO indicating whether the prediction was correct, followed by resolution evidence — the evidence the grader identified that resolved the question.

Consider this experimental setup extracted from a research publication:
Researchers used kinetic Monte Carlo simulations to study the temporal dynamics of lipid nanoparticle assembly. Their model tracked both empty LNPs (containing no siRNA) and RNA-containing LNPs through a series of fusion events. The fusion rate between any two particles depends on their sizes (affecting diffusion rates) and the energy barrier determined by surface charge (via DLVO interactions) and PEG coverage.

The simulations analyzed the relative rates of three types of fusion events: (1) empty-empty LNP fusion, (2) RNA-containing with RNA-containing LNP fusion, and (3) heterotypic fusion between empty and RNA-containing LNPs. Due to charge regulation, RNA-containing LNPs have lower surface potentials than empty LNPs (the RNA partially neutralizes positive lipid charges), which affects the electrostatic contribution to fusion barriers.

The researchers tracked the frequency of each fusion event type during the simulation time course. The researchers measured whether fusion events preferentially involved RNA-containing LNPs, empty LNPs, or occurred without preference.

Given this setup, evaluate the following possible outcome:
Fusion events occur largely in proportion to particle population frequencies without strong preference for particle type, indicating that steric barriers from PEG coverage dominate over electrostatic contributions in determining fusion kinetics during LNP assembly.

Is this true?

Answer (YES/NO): NO